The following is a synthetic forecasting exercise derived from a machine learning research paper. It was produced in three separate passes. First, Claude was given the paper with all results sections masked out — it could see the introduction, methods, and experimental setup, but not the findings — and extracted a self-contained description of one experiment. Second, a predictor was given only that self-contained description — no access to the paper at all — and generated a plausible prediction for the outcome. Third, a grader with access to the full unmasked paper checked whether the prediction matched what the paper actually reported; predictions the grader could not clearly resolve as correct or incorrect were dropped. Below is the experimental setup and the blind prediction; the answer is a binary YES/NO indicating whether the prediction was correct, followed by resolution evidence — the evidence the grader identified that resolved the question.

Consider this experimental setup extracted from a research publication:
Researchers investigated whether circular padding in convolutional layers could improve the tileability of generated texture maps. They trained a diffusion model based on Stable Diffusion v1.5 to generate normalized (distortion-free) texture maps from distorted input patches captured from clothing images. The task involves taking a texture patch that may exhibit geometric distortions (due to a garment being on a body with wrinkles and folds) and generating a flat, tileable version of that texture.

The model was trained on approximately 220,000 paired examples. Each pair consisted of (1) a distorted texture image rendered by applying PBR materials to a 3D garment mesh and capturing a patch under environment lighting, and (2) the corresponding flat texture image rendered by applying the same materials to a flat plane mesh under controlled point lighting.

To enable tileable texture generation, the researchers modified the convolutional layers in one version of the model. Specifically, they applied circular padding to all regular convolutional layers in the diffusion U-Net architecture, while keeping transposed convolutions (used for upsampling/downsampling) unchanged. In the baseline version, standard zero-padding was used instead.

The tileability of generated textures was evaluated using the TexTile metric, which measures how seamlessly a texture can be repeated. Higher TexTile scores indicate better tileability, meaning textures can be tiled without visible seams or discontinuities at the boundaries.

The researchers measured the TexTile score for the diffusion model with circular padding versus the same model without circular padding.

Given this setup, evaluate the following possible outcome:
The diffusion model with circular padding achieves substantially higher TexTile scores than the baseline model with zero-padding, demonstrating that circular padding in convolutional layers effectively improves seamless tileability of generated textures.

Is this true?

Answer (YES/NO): YES